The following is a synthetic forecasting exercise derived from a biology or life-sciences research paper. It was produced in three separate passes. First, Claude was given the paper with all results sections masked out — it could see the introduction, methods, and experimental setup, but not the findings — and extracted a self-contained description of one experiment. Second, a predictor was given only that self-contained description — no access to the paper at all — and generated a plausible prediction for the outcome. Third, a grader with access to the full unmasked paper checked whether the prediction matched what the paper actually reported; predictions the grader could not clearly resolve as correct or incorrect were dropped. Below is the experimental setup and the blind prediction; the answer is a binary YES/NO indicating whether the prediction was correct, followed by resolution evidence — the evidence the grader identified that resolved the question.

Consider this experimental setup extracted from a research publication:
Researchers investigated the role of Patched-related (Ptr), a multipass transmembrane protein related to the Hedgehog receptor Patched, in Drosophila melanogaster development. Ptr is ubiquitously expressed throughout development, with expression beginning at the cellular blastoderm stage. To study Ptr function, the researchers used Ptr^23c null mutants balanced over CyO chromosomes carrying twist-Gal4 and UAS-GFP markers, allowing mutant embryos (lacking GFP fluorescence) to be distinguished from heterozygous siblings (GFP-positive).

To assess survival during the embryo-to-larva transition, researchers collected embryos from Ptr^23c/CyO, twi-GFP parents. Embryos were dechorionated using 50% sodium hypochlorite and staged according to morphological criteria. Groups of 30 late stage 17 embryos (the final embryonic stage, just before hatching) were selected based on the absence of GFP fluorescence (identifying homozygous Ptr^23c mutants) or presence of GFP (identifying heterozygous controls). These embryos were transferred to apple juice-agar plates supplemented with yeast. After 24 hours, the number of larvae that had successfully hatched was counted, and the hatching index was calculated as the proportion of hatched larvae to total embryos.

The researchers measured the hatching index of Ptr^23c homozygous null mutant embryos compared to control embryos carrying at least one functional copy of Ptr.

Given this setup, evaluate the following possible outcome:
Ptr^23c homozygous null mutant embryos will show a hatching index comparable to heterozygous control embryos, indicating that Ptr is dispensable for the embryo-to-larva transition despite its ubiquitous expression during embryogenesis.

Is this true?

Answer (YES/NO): NO